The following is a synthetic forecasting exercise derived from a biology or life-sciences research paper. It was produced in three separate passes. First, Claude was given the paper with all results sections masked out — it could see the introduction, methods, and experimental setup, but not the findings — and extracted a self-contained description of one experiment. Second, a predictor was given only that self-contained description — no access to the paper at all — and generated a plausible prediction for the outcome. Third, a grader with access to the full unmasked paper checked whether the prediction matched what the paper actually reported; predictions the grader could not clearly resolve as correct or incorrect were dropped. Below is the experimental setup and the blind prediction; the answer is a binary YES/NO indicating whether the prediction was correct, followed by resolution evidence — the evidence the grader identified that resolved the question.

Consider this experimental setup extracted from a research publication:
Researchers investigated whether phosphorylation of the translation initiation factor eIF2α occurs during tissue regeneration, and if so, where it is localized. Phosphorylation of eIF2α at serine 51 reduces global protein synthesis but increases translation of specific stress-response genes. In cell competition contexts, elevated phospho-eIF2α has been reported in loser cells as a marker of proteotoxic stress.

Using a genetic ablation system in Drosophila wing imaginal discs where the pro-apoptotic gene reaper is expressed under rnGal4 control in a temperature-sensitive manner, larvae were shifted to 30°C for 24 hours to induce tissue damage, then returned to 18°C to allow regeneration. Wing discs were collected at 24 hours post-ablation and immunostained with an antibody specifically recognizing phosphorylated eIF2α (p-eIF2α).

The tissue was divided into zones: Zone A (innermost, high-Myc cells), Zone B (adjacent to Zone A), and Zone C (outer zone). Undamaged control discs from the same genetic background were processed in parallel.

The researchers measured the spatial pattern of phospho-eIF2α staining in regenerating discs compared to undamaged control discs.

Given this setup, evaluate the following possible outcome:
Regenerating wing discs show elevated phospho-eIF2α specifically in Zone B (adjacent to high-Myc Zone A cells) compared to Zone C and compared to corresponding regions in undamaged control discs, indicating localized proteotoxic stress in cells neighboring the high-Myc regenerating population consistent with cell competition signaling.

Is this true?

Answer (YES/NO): NO